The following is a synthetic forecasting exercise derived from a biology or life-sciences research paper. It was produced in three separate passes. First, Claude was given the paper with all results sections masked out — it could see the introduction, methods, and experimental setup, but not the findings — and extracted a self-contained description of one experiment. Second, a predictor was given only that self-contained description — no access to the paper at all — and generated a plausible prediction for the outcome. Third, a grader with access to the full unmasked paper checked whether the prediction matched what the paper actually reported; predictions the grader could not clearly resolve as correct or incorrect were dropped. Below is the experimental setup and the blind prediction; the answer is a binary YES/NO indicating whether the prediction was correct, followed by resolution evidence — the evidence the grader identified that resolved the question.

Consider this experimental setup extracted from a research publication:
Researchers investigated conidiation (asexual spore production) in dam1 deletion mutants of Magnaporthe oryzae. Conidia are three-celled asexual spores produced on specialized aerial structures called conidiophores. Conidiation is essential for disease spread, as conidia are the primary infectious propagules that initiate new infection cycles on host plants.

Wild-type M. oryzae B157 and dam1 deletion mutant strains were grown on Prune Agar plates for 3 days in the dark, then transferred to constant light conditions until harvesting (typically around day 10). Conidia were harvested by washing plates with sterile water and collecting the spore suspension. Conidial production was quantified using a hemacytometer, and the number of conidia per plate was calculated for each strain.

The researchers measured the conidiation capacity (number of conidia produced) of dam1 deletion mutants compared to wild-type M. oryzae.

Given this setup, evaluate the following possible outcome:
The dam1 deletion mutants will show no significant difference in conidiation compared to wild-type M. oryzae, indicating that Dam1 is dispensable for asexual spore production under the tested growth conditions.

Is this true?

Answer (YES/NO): NO